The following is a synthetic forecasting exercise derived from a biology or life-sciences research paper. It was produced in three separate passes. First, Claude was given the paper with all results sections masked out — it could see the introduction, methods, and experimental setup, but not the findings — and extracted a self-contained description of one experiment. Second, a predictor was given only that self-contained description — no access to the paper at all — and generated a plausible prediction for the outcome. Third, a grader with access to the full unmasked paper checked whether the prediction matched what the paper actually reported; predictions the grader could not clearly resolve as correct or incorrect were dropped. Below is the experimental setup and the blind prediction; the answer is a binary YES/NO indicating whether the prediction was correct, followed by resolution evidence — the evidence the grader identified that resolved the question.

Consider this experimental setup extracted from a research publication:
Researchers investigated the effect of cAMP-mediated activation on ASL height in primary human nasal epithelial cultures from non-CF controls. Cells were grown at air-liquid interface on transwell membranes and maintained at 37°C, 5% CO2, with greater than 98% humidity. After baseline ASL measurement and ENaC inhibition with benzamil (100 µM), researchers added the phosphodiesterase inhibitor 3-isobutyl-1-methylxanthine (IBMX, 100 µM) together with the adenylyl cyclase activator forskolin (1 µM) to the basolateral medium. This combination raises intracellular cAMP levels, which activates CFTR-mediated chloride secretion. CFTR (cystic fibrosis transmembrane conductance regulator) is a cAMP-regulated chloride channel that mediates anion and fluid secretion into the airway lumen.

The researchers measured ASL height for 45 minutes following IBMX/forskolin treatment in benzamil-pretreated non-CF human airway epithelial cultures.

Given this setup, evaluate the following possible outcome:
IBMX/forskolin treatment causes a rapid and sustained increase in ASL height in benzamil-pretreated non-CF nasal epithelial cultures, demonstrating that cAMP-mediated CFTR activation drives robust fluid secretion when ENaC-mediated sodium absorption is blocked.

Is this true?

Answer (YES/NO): NO